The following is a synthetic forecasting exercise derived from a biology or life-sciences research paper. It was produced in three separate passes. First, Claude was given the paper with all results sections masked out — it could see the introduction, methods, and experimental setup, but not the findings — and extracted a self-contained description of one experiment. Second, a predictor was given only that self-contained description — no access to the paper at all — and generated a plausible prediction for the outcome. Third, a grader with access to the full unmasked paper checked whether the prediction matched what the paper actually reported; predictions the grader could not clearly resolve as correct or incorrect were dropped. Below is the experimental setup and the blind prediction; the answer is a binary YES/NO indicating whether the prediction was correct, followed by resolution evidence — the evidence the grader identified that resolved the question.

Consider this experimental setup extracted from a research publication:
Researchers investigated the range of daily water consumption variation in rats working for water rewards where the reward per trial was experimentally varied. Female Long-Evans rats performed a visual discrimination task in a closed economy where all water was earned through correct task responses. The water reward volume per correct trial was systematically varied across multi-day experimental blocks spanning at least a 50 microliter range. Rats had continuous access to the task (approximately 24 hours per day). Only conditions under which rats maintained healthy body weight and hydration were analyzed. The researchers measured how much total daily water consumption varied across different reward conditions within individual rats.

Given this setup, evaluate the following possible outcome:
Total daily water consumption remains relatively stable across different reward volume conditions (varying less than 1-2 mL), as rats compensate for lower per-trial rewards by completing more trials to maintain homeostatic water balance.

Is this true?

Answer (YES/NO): NO